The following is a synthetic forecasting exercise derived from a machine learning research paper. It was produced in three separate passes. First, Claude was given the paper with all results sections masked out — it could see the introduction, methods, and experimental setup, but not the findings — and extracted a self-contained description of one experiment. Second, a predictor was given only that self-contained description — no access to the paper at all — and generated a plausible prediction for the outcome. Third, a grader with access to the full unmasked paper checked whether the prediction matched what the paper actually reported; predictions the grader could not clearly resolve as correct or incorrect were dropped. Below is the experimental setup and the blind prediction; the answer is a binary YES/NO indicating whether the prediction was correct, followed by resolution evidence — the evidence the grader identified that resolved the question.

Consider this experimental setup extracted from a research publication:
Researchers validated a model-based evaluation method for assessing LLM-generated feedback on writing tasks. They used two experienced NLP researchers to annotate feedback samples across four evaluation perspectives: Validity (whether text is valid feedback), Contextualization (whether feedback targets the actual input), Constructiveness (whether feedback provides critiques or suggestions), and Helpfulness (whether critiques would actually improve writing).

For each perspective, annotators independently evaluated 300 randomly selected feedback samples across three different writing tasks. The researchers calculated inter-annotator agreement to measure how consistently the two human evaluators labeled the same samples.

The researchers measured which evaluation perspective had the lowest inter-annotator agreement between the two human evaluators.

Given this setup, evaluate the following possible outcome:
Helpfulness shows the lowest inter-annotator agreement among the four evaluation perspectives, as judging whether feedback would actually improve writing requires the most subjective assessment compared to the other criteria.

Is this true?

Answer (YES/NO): YES